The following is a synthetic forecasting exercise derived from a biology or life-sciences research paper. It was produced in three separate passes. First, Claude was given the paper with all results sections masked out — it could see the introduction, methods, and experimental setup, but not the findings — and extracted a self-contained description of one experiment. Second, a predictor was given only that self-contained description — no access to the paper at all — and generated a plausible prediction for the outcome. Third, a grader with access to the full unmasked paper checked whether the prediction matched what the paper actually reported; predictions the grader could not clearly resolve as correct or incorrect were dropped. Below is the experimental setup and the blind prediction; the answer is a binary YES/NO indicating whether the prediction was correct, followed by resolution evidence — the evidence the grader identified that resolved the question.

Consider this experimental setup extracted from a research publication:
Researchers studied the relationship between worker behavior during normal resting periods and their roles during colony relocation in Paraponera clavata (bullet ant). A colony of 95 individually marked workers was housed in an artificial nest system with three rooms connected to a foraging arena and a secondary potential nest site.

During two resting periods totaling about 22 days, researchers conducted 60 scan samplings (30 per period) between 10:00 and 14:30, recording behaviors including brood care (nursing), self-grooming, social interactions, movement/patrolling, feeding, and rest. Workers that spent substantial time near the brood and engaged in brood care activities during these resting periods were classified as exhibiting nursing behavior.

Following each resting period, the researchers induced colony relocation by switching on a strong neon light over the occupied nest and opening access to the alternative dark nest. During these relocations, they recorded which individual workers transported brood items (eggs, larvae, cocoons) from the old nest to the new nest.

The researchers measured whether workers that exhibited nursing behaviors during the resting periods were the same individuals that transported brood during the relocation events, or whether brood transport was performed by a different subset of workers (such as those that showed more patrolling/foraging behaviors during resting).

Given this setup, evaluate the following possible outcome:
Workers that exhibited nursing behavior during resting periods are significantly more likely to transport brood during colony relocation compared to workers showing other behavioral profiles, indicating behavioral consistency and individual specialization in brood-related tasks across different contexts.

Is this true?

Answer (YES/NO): NO